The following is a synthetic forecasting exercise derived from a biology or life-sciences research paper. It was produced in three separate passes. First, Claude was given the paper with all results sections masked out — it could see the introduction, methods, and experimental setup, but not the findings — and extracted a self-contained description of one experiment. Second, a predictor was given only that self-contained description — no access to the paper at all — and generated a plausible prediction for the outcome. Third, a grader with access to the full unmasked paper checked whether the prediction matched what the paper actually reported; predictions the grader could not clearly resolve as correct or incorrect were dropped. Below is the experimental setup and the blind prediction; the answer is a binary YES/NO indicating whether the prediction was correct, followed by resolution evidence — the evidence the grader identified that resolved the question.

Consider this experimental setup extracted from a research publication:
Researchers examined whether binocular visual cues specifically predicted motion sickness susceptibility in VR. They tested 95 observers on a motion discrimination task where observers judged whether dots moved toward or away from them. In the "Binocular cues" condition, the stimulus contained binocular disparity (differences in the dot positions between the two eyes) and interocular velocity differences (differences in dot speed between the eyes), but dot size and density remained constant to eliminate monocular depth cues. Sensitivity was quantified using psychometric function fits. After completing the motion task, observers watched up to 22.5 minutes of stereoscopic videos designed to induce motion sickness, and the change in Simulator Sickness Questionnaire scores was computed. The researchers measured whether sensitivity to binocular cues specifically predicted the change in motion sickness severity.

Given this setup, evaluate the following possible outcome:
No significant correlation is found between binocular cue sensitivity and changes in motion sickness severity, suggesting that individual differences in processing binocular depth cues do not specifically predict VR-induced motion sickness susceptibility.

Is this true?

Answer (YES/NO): YES